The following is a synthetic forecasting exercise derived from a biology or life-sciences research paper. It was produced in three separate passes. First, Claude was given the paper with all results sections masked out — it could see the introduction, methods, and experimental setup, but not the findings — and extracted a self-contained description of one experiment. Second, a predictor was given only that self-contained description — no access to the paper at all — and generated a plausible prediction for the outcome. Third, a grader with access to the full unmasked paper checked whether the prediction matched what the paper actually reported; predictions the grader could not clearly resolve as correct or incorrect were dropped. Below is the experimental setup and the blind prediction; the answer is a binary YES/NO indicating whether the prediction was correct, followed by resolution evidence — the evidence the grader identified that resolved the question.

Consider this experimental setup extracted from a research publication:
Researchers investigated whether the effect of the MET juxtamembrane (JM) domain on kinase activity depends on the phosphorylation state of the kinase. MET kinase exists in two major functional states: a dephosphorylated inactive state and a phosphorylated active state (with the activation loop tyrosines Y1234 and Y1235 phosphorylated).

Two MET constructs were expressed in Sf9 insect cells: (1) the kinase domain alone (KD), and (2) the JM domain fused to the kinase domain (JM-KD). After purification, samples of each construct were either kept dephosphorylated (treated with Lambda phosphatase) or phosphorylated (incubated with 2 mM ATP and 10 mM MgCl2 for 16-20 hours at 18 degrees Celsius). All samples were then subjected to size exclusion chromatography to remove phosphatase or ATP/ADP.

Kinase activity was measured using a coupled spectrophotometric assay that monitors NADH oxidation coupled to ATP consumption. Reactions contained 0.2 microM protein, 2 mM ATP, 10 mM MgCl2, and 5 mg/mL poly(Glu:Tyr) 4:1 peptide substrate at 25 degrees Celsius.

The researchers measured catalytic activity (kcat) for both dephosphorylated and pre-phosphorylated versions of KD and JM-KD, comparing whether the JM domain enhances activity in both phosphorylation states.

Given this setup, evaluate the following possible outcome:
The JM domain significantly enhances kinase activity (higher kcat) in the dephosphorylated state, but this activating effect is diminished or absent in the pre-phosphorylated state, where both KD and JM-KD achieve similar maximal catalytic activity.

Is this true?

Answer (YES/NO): YES